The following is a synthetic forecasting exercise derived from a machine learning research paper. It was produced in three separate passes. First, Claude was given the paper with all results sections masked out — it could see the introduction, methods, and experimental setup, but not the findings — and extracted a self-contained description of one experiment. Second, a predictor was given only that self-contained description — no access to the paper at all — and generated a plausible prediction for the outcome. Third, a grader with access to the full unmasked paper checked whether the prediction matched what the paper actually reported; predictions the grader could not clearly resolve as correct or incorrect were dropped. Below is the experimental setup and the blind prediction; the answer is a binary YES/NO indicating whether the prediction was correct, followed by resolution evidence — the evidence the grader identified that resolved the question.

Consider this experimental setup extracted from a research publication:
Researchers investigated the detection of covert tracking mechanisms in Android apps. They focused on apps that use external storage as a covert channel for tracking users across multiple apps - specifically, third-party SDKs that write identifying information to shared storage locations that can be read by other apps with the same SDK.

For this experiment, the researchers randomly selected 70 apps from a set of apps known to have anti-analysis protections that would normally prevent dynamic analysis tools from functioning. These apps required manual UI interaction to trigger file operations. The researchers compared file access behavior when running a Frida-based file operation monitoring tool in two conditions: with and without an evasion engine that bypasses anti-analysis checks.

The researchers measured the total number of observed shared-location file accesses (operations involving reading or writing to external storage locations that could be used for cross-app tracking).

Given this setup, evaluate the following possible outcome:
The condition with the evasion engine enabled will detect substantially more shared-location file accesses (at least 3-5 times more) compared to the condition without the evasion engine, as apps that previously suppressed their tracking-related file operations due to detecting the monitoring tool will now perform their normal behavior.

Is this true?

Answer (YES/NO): YES